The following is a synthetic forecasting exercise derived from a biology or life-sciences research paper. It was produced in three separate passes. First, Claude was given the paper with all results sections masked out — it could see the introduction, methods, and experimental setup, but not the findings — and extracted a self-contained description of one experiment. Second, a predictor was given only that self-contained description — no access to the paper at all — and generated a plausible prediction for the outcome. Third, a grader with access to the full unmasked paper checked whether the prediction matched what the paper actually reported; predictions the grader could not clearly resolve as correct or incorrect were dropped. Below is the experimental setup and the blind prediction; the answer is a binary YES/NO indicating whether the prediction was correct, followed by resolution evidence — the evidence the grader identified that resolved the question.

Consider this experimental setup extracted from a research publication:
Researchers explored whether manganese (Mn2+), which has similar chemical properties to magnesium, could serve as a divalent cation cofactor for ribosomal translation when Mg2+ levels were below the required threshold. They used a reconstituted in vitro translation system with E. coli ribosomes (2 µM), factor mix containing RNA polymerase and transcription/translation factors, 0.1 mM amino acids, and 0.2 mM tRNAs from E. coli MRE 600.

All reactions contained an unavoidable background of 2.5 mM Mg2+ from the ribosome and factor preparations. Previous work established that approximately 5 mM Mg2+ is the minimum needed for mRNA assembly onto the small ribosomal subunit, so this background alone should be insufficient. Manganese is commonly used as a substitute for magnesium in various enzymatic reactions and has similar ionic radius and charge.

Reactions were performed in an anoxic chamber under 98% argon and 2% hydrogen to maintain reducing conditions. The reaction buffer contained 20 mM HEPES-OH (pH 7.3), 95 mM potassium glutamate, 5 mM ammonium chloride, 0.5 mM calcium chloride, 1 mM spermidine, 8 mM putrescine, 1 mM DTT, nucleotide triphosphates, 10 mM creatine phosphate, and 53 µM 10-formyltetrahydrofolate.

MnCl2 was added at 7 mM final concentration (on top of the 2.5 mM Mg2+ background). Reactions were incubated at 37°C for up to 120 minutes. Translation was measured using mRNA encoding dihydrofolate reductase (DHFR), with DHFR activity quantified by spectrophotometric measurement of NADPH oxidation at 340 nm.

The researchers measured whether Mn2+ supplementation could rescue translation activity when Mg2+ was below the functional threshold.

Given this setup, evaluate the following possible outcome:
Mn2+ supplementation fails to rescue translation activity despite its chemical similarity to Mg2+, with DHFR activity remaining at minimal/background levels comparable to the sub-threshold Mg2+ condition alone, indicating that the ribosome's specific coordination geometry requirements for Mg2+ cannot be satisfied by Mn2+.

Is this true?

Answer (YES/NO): NO